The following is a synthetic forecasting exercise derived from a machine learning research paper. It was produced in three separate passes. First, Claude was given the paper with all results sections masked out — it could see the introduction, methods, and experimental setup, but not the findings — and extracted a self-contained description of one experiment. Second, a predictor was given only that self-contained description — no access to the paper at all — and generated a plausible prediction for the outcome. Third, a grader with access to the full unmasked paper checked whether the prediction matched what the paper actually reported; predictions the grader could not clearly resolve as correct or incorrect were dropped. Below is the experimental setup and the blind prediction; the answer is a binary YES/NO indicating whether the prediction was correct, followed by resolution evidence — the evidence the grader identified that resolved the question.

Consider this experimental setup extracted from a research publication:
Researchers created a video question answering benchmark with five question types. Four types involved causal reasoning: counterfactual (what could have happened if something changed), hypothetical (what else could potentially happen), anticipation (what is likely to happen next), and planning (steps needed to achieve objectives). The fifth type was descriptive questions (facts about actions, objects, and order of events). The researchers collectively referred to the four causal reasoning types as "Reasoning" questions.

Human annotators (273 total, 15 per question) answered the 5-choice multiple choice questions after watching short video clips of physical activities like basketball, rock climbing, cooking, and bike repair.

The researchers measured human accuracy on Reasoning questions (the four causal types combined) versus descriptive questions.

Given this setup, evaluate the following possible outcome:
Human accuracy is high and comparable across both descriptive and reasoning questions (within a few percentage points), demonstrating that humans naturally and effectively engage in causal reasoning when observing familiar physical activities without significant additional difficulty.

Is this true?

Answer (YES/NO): NO